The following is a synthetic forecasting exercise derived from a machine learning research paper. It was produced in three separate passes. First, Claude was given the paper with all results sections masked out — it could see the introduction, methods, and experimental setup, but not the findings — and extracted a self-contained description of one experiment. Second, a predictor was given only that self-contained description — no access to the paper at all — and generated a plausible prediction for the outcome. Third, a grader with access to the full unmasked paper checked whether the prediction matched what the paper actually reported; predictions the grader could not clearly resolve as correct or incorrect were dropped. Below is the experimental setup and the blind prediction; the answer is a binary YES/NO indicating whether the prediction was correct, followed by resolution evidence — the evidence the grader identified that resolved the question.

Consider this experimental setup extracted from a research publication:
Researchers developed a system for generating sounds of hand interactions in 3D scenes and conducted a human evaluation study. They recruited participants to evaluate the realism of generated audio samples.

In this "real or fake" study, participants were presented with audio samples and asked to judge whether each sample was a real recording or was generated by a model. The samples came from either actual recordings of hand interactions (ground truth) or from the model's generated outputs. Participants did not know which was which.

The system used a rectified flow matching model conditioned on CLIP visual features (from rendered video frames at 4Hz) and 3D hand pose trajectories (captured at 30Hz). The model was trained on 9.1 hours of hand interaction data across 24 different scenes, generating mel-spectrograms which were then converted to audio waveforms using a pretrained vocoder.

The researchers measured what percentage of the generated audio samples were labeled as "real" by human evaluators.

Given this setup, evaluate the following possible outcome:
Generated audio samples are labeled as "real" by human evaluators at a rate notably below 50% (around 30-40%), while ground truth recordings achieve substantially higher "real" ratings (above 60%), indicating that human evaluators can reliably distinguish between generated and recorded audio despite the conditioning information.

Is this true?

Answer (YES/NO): NO